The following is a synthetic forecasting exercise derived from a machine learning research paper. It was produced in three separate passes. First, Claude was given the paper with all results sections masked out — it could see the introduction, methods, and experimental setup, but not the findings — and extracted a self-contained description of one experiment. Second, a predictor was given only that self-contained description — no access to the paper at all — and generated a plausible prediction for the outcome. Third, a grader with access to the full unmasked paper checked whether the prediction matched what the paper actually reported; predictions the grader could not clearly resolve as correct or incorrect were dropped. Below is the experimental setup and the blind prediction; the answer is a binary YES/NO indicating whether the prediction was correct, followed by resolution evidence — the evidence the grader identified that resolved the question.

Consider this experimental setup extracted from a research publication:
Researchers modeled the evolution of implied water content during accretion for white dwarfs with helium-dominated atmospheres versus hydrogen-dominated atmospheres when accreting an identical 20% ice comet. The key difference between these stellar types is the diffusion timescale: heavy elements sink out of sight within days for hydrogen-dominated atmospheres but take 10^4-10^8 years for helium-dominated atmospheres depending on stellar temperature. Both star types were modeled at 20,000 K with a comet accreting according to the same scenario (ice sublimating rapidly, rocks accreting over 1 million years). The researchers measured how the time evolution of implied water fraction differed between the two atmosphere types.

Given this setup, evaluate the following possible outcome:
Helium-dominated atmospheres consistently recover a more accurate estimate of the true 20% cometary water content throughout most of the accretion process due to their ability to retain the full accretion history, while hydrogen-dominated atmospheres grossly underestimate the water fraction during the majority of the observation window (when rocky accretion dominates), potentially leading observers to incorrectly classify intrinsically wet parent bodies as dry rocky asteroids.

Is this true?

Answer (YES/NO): NO